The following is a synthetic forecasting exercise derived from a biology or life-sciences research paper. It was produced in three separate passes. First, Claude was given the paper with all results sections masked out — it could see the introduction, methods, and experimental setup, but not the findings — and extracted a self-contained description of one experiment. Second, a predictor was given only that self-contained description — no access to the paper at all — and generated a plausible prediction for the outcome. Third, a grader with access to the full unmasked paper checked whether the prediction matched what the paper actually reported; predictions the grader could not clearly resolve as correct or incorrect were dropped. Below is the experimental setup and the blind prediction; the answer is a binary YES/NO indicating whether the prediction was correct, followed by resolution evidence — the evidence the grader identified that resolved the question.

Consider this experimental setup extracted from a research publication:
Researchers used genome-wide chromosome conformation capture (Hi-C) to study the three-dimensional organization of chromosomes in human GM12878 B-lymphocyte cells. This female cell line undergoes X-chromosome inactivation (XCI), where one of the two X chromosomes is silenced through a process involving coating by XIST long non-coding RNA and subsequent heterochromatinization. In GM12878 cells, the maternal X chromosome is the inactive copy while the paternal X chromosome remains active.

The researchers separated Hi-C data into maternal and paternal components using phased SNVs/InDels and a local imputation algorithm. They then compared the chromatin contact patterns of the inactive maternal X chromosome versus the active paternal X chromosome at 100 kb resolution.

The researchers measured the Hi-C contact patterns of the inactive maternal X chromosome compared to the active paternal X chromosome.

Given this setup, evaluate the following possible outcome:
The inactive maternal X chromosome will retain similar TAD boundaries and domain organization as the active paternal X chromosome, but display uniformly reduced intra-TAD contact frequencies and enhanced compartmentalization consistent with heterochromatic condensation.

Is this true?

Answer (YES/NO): NO